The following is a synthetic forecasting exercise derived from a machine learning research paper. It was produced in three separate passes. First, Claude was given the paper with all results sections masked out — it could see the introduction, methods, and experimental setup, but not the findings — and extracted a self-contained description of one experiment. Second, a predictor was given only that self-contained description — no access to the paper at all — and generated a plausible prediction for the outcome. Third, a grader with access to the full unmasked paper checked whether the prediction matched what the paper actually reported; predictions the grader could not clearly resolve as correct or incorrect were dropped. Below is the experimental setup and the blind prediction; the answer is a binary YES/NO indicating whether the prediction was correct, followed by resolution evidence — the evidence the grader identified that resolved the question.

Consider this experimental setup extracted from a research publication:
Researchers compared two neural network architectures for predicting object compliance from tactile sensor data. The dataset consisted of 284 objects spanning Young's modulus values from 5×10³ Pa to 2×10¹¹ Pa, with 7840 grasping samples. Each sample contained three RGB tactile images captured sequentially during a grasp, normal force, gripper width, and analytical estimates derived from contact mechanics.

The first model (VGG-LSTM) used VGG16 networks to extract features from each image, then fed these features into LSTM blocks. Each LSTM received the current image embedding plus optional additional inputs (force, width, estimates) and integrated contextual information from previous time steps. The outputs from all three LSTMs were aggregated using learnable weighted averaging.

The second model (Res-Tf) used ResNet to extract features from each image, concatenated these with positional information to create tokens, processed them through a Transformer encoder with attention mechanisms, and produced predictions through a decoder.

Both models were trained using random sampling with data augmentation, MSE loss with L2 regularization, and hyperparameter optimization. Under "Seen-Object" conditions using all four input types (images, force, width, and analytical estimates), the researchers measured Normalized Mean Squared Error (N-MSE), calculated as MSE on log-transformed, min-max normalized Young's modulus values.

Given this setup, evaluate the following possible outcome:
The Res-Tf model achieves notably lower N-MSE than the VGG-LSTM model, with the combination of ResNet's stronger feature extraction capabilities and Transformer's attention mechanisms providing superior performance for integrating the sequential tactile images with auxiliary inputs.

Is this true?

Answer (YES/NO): NO